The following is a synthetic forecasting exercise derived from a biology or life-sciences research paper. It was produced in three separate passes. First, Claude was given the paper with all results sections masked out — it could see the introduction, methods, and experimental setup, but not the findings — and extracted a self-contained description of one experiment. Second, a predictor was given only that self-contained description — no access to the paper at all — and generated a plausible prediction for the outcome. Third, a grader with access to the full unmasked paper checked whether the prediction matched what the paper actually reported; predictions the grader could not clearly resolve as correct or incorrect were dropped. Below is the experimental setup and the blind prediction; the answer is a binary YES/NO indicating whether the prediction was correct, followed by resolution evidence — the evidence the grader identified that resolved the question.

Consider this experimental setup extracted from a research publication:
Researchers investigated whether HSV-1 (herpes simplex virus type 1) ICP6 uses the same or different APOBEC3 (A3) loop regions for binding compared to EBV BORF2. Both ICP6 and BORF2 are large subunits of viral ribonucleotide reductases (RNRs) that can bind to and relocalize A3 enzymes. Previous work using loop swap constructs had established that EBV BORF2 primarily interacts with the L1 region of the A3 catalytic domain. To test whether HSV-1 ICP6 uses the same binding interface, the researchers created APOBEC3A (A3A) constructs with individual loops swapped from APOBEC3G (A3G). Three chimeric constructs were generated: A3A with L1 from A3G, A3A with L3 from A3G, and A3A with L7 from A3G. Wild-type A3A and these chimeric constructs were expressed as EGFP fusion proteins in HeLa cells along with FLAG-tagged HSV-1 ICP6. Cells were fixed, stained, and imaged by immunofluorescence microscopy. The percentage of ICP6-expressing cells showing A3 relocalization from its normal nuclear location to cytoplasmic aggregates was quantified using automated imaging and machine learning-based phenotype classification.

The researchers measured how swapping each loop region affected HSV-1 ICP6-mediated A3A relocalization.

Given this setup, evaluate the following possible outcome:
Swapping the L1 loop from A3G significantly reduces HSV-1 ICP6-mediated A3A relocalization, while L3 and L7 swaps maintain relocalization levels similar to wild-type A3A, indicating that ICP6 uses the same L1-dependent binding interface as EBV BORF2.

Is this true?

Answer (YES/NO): NO